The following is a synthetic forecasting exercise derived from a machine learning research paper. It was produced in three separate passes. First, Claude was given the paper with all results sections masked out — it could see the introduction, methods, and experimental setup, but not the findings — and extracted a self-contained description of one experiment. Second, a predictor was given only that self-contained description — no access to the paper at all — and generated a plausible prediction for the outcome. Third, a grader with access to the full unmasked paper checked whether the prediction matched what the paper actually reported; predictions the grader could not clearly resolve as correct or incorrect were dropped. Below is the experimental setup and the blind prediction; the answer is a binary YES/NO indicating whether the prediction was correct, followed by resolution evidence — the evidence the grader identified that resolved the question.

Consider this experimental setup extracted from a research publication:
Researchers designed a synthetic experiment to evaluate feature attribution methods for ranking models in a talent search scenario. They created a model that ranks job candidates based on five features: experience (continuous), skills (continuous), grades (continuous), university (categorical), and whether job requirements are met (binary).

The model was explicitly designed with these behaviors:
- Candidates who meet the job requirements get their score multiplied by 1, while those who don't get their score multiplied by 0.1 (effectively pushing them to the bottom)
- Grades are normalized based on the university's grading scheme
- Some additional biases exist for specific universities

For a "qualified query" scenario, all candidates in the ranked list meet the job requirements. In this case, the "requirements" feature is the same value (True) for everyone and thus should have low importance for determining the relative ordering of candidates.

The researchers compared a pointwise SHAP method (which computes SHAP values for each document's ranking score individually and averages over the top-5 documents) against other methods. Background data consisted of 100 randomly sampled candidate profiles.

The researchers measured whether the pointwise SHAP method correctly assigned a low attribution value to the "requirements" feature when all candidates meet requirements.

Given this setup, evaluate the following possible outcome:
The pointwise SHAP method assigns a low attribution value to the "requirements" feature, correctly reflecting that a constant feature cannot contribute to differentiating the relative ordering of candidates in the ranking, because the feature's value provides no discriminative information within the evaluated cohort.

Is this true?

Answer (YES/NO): NO